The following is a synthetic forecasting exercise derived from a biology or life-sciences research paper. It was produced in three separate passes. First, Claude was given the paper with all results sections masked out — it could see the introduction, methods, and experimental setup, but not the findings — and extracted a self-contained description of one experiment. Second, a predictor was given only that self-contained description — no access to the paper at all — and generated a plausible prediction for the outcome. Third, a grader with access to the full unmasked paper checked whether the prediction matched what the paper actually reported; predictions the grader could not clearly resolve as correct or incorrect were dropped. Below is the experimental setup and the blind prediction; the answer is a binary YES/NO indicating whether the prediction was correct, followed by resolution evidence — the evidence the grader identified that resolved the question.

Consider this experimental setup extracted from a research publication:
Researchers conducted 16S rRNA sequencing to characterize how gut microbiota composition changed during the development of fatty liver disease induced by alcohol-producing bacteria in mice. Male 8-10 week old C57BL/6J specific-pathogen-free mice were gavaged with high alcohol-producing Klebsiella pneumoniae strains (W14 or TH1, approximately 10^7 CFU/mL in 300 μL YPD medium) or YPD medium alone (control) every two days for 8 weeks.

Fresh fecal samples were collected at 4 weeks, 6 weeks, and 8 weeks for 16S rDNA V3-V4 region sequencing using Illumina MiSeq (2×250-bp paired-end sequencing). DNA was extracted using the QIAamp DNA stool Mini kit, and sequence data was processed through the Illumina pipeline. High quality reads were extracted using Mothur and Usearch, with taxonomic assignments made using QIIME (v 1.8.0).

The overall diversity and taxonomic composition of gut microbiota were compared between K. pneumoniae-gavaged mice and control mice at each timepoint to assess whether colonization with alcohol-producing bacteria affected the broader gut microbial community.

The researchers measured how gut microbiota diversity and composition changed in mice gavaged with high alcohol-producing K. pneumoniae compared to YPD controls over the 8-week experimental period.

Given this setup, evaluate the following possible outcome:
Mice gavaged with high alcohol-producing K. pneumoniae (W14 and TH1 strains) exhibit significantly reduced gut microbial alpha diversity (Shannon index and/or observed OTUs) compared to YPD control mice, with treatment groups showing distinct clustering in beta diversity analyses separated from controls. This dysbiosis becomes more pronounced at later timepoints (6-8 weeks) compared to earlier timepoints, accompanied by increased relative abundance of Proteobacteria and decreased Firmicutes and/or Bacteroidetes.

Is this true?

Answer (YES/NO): NO